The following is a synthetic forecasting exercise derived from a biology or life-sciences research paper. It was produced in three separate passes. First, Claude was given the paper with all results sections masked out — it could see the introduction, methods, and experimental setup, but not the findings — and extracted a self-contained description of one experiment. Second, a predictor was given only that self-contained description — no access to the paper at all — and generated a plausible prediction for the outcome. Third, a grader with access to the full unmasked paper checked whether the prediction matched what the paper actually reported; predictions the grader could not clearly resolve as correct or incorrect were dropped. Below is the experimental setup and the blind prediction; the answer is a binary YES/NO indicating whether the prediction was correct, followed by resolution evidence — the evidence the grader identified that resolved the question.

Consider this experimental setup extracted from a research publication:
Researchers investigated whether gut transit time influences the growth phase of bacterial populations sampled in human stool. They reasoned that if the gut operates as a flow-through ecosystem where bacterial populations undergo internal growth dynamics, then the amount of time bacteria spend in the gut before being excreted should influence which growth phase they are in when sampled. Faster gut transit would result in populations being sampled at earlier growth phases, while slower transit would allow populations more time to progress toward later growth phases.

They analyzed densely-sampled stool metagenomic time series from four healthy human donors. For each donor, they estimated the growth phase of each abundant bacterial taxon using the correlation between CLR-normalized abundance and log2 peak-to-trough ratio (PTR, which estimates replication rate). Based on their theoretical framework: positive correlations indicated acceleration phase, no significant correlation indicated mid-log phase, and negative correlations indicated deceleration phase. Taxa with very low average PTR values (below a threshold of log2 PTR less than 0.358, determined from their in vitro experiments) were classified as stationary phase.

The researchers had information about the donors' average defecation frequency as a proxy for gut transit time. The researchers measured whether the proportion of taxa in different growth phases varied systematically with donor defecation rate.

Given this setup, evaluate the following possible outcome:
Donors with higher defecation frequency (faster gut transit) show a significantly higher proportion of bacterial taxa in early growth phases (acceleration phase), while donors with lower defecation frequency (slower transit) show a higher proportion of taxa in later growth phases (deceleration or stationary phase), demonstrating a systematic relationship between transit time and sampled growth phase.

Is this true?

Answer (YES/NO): NO